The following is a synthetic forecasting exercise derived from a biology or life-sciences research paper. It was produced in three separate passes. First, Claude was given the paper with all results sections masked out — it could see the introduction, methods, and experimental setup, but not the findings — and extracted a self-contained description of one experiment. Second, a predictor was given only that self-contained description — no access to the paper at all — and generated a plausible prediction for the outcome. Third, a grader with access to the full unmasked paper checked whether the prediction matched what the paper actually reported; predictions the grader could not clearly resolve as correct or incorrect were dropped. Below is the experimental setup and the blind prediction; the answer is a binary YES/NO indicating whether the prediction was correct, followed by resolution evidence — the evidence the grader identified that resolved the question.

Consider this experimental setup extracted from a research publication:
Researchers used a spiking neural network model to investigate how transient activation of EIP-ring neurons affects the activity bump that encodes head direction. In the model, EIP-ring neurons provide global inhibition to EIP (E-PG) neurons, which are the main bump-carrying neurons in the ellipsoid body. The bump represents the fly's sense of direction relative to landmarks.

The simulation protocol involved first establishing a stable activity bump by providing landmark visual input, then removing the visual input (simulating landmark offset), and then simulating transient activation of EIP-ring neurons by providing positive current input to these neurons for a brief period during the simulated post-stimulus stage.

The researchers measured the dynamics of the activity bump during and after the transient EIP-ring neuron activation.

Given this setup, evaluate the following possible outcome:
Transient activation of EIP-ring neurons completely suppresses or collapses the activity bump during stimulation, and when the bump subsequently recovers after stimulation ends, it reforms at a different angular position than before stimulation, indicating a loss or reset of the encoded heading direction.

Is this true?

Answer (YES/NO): NO